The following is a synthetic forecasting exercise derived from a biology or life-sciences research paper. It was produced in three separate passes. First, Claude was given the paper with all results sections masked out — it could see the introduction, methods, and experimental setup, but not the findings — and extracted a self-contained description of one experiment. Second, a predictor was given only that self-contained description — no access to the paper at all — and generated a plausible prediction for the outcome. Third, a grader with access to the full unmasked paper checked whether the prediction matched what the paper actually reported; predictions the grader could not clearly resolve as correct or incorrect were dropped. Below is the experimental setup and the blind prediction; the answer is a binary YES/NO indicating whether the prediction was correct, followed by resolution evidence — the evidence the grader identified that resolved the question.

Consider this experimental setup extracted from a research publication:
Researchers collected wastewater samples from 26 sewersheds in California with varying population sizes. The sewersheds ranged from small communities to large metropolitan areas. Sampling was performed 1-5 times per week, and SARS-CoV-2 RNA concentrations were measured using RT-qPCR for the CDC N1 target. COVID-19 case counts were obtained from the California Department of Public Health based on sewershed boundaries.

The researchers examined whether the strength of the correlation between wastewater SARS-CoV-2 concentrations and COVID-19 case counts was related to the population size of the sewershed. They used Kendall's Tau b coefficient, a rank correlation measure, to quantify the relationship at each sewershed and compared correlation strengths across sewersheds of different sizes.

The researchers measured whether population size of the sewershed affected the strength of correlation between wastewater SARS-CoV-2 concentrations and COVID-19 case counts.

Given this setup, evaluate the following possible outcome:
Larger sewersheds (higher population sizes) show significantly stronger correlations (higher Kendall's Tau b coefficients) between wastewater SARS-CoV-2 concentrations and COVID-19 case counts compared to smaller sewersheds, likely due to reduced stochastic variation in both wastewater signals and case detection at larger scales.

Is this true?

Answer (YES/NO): YES